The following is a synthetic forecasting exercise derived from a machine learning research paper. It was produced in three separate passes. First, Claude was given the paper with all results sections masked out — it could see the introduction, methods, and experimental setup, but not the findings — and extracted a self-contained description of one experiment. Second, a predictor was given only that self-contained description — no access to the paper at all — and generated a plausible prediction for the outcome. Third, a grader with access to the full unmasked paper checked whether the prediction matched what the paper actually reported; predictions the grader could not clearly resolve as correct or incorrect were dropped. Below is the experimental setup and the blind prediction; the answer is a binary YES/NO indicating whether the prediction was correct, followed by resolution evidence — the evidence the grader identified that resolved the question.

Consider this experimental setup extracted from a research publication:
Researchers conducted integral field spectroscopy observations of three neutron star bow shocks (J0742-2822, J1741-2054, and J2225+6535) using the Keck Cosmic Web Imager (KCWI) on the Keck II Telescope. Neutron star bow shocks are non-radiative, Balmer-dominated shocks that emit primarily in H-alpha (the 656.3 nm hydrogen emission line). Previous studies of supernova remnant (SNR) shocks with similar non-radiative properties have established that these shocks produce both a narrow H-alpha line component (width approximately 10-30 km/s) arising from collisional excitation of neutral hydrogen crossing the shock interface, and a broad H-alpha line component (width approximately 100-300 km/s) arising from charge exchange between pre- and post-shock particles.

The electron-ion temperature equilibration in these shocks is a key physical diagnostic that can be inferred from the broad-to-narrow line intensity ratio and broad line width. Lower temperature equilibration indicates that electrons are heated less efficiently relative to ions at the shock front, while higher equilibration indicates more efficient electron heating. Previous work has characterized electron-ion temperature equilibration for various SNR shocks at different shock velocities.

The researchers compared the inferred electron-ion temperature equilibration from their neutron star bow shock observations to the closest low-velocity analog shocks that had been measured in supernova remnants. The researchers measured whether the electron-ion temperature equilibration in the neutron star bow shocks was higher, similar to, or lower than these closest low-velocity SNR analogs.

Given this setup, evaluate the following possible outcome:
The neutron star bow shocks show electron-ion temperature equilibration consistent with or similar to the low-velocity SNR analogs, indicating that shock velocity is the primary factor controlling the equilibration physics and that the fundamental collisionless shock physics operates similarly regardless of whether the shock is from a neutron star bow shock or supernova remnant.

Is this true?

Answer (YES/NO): NO